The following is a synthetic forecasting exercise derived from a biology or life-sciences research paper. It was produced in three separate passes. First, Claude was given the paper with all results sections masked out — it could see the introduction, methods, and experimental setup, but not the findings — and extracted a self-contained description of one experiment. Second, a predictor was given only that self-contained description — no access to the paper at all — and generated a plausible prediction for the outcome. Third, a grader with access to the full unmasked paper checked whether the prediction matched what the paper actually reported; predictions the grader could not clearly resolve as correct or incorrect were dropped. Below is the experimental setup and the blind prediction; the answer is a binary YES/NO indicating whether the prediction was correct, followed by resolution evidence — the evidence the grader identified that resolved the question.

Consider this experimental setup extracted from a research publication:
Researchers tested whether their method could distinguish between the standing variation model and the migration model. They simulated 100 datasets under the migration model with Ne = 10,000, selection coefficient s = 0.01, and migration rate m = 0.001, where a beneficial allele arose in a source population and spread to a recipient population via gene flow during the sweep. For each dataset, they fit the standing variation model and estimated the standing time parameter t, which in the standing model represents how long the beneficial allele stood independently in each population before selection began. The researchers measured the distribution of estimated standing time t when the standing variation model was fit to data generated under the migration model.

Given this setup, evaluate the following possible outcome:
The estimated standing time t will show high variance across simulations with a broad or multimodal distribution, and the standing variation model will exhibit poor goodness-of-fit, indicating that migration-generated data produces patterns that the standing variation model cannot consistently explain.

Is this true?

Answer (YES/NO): NO